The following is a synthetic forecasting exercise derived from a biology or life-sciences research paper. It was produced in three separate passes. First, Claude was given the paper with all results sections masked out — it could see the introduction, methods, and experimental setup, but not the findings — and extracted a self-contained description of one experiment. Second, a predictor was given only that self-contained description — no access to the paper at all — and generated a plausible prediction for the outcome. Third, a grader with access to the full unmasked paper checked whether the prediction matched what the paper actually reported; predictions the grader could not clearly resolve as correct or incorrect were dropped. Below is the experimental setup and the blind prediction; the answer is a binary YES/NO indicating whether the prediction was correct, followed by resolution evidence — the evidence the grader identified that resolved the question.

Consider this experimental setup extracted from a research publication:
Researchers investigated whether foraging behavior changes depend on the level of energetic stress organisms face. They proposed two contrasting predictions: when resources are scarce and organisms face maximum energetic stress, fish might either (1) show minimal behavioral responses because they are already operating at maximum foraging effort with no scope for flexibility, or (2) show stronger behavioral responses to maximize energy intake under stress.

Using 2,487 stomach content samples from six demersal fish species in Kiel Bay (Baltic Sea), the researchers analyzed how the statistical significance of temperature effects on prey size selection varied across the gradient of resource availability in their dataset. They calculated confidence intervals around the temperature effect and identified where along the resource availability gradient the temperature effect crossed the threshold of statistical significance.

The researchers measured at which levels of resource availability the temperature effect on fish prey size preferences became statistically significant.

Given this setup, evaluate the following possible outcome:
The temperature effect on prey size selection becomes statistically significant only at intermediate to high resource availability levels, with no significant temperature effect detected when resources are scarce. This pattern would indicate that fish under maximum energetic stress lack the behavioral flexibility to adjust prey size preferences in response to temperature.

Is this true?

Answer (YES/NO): NO